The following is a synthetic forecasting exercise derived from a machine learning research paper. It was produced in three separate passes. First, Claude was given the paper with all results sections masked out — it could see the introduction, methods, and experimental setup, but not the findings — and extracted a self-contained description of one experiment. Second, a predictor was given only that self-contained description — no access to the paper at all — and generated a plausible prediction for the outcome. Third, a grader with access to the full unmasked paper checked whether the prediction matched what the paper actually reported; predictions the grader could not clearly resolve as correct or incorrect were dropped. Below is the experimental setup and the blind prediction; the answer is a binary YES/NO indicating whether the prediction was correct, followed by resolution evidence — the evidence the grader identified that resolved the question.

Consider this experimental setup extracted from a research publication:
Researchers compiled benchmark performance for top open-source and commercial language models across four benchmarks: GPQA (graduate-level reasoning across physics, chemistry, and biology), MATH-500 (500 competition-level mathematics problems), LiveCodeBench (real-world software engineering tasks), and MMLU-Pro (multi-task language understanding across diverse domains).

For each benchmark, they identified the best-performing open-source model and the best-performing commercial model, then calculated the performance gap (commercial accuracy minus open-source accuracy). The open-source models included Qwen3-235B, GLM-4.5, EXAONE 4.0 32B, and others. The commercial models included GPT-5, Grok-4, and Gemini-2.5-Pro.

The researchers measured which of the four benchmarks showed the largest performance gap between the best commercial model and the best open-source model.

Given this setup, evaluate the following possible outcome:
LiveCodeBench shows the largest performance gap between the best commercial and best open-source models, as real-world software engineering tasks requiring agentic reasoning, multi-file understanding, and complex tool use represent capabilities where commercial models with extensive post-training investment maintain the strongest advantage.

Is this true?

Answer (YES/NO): NO